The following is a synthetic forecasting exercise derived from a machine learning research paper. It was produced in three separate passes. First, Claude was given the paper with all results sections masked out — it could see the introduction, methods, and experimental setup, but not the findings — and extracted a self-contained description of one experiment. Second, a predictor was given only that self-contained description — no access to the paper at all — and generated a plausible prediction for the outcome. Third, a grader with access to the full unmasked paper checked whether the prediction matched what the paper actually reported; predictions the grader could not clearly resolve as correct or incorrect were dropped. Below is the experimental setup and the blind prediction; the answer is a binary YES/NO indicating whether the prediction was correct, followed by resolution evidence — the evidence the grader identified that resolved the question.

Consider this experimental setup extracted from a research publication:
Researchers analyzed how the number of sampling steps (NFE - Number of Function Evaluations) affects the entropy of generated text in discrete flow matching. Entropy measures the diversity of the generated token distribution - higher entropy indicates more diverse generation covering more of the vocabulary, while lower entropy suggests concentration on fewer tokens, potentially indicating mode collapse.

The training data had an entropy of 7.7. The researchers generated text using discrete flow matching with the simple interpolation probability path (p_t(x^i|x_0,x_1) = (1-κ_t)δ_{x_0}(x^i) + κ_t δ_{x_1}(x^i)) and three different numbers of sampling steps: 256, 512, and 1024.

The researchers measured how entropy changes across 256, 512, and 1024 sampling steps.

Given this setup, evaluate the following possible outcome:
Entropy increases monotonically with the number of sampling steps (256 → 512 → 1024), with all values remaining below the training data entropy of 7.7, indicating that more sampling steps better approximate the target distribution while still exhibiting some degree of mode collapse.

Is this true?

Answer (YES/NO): NO